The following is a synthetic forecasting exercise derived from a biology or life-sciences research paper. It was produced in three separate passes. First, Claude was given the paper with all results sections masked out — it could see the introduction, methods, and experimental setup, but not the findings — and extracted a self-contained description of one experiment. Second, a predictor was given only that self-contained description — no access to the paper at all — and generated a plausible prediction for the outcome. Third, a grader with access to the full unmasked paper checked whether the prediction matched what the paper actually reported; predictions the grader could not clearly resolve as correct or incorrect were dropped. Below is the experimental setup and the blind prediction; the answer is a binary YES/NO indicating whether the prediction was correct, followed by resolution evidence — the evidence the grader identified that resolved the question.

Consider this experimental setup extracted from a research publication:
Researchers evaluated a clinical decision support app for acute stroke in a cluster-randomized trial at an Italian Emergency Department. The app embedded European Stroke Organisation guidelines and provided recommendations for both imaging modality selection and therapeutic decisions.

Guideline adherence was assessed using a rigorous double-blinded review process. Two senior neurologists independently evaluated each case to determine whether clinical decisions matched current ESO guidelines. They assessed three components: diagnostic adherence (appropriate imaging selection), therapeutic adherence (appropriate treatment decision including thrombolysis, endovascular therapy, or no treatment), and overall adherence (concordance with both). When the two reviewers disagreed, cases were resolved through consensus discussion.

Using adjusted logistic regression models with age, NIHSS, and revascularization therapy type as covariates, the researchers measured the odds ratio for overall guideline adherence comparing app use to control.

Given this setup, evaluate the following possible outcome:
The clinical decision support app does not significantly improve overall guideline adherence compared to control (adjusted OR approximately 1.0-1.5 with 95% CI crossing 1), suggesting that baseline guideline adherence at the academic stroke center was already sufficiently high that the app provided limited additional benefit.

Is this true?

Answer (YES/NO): NO